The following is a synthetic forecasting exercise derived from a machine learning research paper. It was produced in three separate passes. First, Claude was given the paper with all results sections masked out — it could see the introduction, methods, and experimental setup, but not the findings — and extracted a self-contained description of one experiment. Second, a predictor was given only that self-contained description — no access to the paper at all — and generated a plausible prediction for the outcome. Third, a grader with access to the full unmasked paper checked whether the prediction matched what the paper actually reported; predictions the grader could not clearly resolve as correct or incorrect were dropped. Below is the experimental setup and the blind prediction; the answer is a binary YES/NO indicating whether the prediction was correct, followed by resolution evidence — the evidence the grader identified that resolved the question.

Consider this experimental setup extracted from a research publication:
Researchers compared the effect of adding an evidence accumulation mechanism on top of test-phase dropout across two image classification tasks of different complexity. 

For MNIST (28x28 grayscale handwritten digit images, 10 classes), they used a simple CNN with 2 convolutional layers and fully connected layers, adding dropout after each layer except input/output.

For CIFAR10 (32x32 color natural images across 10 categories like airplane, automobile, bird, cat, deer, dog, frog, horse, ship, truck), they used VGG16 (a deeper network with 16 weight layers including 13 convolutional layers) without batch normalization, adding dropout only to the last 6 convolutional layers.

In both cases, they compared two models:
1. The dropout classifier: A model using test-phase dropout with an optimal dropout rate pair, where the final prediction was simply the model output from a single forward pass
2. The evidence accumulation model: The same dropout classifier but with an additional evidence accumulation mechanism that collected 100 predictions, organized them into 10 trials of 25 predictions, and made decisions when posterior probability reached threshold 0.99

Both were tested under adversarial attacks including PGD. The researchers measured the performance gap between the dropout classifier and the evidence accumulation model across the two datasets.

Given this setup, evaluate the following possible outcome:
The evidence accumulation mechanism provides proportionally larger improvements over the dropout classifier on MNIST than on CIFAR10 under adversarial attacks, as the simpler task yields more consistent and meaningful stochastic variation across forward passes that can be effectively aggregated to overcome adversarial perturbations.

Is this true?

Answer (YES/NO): YES